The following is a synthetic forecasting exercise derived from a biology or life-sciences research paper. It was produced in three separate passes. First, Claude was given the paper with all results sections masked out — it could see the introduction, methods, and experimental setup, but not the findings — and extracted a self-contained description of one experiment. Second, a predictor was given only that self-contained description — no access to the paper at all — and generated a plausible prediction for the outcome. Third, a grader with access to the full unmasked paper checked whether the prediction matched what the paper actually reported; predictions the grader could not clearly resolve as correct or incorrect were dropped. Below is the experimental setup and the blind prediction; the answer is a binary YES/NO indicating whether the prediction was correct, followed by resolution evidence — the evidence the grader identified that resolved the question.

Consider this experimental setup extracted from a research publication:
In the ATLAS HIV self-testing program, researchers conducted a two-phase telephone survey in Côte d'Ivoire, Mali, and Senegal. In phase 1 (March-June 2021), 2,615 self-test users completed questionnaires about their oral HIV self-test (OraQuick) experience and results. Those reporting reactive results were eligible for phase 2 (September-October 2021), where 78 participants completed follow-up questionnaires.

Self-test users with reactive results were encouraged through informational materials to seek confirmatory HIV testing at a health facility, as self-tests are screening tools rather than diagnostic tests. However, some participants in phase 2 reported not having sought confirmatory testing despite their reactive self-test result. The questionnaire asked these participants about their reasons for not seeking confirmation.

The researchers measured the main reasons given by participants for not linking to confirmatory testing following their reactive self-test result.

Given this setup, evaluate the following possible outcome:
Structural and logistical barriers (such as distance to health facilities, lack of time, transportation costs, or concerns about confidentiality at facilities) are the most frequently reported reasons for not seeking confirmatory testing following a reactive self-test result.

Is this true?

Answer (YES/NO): NO